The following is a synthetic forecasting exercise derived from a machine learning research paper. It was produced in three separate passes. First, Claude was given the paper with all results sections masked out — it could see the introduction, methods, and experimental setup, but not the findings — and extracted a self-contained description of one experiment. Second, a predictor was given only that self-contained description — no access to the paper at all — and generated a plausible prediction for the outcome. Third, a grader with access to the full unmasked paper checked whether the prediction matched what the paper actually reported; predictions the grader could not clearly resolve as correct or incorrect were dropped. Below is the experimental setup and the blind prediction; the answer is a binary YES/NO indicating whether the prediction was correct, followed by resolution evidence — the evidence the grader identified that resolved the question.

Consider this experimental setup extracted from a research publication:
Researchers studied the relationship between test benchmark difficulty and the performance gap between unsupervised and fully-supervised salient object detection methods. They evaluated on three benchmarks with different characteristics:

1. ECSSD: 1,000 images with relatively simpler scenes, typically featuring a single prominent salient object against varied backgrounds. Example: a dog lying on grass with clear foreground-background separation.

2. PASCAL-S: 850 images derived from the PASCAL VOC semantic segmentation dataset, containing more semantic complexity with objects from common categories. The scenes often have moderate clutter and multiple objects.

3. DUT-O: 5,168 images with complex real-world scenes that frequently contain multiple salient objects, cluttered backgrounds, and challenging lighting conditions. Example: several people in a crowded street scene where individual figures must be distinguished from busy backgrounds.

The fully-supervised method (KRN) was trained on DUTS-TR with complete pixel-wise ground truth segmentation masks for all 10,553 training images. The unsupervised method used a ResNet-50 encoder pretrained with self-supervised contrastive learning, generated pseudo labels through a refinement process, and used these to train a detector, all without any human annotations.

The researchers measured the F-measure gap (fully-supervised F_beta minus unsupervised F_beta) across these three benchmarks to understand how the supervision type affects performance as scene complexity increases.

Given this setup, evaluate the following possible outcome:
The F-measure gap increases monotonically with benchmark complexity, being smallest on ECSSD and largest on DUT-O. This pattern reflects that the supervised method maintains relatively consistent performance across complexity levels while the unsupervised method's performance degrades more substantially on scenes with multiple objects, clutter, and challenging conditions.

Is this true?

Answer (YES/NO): YES